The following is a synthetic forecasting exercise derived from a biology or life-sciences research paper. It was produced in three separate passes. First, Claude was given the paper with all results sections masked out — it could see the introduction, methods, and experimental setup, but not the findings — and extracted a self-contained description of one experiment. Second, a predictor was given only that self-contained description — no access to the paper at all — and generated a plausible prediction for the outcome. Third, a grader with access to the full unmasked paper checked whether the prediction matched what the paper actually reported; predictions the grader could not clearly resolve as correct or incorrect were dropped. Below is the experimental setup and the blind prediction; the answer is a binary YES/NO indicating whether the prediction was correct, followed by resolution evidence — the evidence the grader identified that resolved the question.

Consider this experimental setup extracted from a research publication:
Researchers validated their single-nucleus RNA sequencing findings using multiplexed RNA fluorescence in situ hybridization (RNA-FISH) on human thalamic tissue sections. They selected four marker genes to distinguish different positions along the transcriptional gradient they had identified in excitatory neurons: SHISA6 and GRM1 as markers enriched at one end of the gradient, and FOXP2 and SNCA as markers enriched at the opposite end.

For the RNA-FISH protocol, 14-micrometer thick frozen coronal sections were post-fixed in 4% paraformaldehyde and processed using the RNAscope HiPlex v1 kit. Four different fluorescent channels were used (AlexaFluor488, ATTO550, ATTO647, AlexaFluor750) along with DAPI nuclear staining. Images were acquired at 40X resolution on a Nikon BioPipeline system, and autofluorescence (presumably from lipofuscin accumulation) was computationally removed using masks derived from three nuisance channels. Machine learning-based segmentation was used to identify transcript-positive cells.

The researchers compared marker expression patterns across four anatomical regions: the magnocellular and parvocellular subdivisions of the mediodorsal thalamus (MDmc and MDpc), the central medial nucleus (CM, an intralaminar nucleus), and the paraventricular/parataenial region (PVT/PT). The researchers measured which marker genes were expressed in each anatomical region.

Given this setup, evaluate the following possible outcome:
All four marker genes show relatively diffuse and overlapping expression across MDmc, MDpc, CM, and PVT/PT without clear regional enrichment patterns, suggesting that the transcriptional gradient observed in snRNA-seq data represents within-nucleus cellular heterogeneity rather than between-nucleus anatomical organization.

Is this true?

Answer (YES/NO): NO